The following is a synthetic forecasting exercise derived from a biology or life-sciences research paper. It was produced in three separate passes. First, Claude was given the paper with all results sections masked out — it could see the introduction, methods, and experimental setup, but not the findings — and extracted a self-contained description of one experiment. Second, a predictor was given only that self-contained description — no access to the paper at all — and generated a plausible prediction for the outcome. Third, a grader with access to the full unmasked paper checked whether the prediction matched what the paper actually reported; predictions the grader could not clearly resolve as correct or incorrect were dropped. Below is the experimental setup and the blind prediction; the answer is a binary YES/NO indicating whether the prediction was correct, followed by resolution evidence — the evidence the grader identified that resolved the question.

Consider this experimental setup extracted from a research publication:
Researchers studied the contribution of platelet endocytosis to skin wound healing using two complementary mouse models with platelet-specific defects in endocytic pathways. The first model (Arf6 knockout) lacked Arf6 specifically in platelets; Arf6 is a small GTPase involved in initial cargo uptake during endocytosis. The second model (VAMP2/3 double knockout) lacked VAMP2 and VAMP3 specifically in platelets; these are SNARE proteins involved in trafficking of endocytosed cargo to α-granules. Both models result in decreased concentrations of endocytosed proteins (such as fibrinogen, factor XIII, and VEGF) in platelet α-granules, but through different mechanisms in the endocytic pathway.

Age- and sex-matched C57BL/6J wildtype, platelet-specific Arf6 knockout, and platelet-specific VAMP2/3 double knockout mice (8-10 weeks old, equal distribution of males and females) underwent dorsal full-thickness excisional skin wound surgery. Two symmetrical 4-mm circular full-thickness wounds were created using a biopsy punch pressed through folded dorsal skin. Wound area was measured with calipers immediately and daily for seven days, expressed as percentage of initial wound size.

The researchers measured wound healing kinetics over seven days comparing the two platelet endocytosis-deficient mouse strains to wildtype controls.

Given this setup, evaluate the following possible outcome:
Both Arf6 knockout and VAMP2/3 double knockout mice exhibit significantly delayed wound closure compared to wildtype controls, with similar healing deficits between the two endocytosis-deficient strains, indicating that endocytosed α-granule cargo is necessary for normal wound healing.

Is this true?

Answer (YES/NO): NO